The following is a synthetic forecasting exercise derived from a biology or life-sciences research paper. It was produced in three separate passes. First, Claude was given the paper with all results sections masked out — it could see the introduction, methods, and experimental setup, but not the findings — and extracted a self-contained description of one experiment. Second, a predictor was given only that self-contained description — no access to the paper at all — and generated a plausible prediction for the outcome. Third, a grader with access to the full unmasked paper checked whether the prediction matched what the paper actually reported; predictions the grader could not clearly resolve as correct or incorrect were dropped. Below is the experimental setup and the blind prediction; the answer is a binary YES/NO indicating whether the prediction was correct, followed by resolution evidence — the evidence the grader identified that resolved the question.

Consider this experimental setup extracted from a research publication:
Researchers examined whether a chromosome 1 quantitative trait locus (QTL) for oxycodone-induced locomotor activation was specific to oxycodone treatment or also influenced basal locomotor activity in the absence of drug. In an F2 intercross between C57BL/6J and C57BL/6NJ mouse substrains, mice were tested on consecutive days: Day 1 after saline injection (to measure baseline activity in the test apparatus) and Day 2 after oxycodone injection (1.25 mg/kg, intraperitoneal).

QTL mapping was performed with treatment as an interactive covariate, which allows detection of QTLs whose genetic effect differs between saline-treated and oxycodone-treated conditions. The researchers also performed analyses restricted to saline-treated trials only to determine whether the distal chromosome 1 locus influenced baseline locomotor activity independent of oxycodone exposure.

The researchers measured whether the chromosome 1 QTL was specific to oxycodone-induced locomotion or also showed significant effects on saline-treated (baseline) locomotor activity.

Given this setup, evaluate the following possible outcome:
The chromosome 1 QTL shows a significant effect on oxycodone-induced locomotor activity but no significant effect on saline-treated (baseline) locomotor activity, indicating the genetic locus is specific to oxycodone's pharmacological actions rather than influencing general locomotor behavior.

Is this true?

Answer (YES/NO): YES